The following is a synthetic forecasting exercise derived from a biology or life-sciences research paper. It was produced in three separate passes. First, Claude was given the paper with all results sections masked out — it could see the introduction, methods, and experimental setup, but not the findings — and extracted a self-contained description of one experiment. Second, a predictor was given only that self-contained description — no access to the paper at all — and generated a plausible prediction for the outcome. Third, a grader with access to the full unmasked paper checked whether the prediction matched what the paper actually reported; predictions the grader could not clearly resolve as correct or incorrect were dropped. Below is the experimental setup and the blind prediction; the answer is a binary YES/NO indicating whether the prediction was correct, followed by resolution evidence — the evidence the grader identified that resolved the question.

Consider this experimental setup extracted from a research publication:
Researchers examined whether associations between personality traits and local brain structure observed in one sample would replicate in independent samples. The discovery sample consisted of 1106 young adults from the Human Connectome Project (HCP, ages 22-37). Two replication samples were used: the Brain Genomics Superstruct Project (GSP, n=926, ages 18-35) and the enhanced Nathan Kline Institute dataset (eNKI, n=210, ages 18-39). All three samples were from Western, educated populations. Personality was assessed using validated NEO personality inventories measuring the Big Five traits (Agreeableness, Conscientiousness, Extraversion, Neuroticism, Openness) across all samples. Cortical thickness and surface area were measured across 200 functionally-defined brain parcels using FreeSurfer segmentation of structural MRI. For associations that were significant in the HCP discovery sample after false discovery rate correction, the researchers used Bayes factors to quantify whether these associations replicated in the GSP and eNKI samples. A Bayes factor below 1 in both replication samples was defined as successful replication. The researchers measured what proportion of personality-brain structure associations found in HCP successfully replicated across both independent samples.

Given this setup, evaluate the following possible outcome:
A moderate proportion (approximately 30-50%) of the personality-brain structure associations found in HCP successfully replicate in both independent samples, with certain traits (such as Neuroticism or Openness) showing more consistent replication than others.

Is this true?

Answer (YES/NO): NO